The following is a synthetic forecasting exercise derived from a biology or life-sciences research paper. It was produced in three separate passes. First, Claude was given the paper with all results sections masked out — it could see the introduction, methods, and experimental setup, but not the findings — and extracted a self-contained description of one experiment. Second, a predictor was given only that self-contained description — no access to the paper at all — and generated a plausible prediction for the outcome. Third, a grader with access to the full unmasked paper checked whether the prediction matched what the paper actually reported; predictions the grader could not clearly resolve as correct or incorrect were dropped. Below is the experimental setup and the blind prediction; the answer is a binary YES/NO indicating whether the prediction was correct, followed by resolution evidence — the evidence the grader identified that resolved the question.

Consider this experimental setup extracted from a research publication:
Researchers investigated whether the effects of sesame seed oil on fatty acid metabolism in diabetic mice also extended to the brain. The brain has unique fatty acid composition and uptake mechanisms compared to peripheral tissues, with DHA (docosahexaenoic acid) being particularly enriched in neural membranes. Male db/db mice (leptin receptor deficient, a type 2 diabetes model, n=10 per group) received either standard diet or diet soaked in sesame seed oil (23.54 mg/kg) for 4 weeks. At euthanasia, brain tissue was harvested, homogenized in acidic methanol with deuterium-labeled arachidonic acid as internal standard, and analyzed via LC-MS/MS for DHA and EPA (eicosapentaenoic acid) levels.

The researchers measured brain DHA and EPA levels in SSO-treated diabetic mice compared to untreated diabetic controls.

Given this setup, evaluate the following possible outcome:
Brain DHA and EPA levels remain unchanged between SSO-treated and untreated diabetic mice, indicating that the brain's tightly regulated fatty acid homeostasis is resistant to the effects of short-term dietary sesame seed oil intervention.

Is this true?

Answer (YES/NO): NO